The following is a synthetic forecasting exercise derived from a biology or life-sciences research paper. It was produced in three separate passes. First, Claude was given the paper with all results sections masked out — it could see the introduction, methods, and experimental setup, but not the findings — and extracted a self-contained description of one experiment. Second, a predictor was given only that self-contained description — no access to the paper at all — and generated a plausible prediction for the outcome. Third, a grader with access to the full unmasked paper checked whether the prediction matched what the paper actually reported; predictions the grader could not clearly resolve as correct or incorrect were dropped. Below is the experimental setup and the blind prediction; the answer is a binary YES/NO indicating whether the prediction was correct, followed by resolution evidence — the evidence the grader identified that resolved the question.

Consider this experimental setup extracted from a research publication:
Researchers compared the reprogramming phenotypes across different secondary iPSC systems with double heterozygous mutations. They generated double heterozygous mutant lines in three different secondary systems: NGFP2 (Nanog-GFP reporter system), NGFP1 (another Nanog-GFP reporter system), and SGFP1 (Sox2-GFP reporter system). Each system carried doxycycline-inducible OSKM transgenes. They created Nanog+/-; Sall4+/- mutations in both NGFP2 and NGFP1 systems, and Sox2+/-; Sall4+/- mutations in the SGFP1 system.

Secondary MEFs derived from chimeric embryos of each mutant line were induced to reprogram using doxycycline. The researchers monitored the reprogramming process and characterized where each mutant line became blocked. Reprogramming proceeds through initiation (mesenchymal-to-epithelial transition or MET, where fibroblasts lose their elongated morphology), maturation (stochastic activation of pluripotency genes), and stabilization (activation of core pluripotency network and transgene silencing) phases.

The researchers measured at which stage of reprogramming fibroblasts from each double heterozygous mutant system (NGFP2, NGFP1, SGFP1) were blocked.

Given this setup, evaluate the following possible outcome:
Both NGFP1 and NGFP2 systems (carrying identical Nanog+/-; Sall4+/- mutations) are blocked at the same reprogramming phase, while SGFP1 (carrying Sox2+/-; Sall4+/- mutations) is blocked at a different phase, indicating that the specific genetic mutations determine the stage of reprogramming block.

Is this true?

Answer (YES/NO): NO